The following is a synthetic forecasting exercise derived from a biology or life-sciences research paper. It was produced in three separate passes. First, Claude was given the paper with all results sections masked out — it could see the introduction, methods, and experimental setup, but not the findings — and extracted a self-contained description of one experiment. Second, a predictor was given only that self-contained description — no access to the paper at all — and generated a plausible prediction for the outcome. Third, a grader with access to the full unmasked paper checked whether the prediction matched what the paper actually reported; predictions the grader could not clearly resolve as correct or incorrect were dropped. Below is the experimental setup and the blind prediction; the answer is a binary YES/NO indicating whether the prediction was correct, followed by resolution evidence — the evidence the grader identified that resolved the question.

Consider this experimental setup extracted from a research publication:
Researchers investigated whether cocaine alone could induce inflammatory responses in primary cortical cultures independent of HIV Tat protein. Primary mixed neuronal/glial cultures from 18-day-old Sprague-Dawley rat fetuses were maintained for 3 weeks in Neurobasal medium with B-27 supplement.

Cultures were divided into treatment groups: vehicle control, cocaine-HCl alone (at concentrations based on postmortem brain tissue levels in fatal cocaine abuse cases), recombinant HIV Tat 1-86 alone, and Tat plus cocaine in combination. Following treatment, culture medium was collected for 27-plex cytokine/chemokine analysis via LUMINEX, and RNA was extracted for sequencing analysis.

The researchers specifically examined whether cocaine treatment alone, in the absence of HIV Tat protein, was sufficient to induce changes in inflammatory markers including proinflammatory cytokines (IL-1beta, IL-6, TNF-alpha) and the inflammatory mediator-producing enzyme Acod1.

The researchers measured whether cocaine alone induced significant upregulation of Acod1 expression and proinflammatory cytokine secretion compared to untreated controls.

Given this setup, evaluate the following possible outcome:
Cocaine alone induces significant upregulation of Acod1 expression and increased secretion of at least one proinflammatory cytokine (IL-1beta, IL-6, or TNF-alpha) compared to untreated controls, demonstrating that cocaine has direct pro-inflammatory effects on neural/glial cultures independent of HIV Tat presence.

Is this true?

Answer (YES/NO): NO